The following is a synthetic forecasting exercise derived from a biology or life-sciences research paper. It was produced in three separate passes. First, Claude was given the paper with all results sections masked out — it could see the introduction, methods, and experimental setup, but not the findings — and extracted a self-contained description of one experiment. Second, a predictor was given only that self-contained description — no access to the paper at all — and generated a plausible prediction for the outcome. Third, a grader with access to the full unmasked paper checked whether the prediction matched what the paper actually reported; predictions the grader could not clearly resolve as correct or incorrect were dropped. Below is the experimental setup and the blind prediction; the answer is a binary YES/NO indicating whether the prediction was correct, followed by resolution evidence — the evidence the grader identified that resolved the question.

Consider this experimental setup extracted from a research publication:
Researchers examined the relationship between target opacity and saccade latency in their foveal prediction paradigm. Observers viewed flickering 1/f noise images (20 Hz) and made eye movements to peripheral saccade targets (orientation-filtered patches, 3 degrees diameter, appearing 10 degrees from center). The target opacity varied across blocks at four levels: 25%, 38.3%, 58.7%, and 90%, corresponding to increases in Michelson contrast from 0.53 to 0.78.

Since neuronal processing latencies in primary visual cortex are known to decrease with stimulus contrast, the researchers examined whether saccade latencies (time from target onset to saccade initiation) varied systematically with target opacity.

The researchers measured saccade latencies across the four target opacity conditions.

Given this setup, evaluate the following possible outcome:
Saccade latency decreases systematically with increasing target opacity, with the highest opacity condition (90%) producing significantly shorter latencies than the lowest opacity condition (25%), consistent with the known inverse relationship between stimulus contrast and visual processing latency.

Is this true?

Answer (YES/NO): YES